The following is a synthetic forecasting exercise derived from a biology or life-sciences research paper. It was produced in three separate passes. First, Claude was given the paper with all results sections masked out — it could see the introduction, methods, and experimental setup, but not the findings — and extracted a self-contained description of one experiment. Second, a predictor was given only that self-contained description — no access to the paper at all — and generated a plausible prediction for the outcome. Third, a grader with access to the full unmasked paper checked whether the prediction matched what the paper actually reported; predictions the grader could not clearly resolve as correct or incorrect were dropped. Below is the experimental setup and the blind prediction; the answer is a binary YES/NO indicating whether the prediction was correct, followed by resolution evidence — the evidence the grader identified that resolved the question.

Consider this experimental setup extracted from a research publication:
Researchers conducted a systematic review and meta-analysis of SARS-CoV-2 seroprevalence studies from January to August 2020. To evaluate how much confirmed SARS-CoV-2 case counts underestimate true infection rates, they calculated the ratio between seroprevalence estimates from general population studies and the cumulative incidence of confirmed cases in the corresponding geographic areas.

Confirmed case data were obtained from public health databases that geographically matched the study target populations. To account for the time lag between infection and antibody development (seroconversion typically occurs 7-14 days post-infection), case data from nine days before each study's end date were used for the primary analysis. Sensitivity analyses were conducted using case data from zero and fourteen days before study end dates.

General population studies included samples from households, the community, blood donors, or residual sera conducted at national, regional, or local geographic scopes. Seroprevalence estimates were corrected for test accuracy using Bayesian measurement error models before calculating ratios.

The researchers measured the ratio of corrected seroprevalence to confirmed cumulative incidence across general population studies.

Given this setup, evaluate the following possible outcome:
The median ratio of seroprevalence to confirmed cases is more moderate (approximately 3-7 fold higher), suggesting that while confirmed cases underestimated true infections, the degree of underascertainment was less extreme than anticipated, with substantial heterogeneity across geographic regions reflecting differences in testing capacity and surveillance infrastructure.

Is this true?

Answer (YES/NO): NO